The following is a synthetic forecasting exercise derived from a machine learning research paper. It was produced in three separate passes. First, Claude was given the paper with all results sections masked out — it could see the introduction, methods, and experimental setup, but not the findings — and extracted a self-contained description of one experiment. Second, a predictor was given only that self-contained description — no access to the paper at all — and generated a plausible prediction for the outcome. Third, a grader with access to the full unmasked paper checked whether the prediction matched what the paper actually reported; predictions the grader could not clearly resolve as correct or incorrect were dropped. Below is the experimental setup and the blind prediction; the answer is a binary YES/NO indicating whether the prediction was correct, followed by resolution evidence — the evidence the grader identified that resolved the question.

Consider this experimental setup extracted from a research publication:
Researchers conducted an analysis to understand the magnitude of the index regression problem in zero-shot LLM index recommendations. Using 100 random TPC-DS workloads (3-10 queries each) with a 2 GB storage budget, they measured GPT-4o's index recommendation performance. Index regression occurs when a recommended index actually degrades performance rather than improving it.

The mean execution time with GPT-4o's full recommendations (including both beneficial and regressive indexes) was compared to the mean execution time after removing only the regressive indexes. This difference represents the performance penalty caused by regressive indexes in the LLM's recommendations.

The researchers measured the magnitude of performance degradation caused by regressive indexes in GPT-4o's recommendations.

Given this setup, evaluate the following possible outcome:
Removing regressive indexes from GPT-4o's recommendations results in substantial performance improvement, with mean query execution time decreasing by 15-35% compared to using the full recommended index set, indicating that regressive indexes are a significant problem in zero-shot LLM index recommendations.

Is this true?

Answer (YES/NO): YES